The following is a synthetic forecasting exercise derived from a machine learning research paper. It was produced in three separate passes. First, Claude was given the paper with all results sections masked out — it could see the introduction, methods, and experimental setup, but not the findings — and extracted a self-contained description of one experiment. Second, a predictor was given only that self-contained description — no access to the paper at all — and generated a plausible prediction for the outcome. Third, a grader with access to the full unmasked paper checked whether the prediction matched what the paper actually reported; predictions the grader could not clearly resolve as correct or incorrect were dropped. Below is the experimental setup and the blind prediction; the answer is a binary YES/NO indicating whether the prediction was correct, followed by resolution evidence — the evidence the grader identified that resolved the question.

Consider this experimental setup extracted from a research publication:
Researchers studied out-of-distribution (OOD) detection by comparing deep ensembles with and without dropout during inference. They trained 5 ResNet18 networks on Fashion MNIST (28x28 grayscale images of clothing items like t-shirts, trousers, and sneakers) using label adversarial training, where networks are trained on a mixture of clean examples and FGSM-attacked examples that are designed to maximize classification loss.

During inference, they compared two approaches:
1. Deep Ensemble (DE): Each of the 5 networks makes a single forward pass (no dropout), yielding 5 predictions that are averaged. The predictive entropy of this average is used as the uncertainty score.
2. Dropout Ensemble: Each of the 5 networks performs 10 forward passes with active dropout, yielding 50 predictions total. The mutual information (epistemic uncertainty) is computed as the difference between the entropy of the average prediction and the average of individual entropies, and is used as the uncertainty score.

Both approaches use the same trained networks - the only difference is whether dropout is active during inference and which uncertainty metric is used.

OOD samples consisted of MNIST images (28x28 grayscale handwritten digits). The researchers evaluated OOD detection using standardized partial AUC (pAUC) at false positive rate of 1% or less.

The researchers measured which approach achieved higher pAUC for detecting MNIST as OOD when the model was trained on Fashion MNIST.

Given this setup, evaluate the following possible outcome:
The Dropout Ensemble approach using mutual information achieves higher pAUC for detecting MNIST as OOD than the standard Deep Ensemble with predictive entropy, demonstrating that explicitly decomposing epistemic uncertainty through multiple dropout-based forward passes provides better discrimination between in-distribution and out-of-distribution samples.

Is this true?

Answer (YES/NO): YES